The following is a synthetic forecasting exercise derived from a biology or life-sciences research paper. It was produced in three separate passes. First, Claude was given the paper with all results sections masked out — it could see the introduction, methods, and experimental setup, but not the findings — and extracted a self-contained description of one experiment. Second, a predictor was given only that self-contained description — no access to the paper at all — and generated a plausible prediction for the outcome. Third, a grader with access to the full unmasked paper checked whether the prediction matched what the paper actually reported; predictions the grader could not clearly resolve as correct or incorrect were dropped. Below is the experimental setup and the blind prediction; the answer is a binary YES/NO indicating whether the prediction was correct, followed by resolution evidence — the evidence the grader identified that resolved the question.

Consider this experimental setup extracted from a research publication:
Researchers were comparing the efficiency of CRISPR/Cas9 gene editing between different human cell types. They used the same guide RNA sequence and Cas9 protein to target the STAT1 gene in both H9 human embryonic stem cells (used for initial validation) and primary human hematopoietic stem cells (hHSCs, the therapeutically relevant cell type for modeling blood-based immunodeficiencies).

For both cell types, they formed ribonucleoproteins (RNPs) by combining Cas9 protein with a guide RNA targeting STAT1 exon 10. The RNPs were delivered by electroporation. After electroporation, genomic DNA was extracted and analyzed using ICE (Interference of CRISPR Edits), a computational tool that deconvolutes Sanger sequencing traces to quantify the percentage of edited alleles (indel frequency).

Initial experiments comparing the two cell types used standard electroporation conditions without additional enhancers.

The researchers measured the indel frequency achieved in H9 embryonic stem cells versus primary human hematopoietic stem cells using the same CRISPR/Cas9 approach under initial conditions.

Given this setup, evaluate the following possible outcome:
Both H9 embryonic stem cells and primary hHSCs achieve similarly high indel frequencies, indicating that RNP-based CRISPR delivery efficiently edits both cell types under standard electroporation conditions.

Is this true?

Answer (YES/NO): NO